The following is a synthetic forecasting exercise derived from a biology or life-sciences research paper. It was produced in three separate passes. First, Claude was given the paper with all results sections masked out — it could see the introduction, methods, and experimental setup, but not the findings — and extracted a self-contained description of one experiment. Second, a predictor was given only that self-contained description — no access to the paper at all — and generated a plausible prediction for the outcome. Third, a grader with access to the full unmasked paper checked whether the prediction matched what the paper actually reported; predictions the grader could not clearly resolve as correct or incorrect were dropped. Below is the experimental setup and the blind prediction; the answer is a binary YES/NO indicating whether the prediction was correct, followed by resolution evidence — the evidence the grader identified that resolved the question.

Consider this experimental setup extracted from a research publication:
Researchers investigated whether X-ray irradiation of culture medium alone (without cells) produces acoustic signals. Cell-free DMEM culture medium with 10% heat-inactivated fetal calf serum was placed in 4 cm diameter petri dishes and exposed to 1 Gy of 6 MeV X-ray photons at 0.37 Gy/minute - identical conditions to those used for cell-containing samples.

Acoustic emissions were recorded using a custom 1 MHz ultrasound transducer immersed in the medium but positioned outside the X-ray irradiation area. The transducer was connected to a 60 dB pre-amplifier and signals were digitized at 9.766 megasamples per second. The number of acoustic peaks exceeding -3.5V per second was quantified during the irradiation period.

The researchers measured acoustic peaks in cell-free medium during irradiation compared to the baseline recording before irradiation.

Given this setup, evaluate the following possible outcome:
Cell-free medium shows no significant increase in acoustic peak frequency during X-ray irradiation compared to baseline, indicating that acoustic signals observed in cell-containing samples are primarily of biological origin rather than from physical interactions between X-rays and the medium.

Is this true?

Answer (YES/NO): YES